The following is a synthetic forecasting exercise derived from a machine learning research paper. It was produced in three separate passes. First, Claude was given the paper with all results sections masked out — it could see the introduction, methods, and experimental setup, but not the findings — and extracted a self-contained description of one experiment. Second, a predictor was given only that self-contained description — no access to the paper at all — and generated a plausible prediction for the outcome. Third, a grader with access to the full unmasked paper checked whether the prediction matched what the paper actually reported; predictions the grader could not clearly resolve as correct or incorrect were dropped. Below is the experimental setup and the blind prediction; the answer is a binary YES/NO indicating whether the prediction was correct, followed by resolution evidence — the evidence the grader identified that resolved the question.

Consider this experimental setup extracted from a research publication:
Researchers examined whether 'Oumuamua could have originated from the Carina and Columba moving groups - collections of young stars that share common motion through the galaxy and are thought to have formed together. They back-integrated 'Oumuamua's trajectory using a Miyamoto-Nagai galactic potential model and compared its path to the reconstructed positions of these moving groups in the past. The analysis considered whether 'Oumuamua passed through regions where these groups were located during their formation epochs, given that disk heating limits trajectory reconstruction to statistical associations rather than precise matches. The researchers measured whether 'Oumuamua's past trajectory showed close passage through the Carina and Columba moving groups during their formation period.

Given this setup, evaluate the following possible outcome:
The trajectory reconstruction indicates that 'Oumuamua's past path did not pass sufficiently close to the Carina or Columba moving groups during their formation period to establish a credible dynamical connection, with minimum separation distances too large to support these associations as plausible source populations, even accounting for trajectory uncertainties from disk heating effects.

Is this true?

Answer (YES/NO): NO